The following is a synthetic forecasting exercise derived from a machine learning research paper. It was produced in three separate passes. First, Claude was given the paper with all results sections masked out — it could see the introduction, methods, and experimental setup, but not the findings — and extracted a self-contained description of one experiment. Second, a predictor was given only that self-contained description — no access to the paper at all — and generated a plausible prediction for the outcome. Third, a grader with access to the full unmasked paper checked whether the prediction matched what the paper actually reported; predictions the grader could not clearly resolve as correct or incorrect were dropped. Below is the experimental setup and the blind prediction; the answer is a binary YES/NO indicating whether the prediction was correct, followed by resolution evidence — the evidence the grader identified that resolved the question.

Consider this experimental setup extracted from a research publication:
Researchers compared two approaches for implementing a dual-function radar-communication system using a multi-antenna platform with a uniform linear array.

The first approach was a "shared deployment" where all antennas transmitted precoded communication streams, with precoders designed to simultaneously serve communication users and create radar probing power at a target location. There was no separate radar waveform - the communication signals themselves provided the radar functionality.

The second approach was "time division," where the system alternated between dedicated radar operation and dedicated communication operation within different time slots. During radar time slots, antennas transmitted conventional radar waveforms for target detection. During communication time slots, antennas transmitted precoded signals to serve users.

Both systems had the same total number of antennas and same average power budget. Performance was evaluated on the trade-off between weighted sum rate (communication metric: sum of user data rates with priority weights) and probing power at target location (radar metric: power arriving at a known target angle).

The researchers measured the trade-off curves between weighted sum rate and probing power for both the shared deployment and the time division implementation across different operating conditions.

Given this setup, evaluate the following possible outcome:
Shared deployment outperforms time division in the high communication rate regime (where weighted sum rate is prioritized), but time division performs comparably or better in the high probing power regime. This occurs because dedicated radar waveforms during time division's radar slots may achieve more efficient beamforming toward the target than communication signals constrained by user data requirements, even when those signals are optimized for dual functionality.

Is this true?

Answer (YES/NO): NO